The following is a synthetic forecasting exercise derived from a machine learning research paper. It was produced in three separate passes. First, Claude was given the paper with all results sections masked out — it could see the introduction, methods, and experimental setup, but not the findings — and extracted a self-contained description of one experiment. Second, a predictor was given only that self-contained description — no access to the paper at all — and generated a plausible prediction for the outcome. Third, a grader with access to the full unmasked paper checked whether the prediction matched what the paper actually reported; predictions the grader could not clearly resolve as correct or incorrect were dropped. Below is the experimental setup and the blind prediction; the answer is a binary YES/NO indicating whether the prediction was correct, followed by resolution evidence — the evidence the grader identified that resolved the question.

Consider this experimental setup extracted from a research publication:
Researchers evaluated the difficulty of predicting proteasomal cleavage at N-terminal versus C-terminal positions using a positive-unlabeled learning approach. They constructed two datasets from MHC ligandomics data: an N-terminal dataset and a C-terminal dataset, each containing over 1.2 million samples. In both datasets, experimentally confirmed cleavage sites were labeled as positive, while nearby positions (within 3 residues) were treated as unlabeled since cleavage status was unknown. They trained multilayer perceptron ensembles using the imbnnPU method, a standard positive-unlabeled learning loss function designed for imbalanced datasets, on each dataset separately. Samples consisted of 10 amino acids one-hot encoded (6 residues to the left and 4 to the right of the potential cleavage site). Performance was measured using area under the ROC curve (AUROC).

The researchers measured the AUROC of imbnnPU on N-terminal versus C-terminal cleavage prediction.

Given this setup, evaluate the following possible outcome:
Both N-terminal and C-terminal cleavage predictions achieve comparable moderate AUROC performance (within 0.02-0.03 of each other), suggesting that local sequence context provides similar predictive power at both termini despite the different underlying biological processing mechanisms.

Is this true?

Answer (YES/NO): NO